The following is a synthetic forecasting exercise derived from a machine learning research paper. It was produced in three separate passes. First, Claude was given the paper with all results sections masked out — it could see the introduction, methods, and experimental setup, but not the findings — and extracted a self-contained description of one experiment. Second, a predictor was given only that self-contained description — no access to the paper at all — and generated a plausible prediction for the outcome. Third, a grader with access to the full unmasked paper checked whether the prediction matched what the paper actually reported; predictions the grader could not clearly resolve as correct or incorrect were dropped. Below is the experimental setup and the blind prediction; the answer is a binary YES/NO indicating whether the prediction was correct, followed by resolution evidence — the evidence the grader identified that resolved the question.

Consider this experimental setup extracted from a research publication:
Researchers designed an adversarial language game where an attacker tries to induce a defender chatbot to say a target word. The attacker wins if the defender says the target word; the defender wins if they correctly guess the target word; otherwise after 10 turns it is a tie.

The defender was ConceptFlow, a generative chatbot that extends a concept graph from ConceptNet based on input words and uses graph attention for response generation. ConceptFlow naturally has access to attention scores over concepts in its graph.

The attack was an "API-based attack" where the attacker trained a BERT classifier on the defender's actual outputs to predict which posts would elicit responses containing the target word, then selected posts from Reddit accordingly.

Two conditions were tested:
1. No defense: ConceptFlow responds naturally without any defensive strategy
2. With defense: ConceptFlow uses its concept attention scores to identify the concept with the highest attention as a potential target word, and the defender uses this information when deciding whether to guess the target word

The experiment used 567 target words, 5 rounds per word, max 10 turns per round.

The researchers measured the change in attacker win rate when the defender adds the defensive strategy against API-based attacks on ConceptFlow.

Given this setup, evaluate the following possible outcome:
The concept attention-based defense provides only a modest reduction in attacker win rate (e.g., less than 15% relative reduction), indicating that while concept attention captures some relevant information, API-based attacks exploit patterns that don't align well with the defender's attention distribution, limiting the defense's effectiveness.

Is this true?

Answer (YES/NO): NO